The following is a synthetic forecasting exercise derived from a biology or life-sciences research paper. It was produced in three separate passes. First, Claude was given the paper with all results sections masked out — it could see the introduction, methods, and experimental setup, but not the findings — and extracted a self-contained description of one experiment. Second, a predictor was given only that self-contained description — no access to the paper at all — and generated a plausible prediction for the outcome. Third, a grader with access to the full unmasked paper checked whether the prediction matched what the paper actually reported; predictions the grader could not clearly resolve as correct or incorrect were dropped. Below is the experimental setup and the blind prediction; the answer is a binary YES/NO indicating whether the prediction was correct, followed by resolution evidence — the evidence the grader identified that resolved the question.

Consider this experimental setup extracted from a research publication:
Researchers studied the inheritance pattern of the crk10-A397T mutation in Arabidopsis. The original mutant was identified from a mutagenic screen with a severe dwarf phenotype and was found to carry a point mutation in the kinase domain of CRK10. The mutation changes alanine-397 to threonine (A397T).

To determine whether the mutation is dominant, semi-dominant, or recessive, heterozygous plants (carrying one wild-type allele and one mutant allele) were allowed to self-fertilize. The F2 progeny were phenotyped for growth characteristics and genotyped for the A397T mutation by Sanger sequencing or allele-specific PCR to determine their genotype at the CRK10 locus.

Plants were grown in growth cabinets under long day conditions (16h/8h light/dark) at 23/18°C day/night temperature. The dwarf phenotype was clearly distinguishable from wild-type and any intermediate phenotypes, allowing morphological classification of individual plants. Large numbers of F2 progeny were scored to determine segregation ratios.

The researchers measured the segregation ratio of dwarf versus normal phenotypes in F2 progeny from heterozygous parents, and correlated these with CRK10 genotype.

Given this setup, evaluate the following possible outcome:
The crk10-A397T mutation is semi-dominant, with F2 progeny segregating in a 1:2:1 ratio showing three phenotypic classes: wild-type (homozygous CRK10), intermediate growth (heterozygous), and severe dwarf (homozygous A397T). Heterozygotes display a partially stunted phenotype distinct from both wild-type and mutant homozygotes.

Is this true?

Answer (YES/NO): YES